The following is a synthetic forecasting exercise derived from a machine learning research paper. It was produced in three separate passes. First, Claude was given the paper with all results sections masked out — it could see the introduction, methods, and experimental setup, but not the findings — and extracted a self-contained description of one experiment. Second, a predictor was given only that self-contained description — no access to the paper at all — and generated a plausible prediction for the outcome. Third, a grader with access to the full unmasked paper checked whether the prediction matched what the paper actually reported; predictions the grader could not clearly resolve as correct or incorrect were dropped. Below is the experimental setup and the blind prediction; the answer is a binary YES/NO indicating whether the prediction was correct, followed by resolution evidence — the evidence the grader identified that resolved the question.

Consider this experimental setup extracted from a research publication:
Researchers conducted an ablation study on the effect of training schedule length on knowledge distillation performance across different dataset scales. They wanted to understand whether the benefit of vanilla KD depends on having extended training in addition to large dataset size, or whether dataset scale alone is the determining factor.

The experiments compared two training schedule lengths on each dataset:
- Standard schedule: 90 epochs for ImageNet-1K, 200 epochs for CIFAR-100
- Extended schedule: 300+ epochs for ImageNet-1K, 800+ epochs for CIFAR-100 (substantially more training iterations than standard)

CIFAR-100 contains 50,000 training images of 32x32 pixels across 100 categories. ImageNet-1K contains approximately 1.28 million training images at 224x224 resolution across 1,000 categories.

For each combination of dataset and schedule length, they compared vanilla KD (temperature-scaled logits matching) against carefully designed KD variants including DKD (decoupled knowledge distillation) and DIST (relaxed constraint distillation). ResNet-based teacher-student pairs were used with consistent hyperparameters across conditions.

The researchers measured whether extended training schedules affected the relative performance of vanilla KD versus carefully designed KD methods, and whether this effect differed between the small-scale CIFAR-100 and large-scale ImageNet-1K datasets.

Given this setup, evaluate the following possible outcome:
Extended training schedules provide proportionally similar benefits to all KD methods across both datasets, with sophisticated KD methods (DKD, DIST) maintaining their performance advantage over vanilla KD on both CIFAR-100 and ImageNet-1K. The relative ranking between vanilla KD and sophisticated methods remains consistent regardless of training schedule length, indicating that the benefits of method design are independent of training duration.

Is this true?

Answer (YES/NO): NO